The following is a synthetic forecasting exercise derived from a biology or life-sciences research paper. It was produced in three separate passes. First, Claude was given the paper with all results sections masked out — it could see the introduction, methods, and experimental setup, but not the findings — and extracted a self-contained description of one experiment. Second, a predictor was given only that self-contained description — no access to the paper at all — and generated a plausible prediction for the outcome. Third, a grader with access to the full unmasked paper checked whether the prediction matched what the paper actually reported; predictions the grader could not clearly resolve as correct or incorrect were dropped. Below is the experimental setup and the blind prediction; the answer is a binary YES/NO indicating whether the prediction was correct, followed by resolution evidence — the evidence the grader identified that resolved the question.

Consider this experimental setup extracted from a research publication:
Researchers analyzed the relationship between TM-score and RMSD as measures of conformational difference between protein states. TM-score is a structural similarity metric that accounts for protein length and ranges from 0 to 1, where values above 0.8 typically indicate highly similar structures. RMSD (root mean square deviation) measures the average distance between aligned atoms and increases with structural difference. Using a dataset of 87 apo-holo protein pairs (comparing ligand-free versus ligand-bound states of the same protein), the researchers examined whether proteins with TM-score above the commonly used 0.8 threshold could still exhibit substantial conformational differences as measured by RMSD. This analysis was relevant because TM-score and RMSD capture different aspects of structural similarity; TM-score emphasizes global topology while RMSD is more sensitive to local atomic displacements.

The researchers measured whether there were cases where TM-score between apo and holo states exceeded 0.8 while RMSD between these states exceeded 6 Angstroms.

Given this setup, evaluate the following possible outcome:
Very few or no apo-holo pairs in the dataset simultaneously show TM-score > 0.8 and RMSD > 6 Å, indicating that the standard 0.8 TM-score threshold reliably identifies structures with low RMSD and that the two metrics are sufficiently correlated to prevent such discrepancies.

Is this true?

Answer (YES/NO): NO